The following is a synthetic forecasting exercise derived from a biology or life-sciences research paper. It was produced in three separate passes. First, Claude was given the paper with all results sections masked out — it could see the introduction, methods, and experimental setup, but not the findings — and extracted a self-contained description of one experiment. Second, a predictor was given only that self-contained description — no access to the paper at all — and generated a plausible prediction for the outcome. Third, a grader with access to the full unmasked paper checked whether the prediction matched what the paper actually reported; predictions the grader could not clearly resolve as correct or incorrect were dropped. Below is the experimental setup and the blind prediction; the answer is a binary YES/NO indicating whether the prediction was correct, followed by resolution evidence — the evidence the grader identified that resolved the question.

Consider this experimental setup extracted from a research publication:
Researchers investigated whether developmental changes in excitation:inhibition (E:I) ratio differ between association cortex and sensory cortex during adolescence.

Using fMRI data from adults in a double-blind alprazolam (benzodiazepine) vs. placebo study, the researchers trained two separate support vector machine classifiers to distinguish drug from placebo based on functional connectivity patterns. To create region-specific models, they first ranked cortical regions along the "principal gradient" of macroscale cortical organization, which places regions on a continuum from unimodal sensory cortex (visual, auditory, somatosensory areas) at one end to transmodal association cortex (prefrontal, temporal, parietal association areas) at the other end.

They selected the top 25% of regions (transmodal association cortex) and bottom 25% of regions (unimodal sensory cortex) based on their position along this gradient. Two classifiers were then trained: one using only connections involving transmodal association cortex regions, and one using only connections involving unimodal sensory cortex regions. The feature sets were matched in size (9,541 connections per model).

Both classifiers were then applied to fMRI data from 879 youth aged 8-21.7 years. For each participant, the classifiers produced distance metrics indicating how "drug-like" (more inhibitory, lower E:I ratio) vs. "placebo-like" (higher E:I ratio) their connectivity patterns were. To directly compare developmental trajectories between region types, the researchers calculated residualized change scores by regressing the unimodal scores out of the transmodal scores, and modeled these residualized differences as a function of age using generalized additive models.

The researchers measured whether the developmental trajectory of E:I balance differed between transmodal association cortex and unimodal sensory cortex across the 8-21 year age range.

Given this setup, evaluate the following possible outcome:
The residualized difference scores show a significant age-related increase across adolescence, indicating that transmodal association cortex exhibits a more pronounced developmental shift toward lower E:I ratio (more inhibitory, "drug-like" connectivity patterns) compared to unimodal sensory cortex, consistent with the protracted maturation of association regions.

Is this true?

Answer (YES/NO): YES